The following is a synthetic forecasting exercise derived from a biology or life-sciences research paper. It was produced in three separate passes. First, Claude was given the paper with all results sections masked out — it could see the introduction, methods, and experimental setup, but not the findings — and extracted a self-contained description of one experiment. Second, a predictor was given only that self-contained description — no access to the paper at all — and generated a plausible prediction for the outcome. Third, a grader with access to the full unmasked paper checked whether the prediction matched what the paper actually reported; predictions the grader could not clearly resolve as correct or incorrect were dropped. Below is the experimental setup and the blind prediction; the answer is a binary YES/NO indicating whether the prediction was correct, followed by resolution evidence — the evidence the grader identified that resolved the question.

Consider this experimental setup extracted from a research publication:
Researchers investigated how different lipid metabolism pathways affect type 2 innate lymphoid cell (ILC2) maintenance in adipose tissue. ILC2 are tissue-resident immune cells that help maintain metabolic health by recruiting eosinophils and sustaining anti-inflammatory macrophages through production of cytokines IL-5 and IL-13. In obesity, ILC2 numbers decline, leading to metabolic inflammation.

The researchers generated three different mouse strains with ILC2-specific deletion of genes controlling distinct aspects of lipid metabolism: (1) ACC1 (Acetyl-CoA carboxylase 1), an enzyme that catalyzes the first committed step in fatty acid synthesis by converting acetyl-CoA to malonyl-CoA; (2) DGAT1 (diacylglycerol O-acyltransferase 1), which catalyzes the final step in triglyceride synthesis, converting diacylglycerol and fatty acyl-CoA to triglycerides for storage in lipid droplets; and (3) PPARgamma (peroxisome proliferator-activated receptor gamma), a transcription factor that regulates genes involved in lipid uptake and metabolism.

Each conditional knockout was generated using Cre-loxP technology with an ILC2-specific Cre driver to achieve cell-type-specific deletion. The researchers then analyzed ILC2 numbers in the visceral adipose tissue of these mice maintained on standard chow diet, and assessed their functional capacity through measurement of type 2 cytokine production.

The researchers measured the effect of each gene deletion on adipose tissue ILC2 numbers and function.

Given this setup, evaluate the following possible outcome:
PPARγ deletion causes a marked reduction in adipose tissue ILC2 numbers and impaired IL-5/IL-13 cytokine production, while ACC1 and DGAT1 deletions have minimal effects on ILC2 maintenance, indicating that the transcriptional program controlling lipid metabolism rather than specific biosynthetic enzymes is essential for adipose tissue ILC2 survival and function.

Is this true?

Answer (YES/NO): NO